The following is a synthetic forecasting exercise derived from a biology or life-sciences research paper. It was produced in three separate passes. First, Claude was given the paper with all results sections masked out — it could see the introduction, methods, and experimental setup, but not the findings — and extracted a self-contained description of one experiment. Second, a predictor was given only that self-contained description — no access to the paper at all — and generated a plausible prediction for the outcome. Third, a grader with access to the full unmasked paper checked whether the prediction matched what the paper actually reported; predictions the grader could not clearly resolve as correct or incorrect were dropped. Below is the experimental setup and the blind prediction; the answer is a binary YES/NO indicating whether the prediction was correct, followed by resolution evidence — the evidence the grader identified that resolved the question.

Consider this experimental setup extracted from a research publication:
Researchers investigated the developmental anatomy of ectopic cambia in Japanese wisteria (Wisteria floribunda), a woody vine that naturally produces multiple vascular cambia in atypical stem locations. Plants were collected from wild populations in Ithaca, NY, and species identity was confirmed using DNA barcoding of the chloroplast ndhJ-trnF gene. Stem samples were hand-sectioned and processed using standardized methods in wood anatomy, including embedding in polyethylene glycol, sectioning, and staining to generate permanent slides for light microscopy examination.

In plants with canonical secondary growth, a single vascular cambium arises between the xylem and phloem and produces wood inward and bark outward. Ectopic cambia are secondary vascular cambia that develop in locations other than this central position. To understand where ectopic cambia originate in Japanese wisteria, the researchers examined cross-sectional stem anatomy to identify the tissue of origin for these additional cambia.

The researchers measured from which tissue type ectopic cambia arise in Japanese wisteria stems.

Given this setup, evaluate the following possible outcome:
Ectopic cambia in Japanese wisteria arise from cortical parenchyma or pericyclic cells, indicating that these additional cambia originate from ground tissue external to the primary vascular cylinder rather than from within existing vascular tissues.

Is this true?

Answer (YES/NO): YES